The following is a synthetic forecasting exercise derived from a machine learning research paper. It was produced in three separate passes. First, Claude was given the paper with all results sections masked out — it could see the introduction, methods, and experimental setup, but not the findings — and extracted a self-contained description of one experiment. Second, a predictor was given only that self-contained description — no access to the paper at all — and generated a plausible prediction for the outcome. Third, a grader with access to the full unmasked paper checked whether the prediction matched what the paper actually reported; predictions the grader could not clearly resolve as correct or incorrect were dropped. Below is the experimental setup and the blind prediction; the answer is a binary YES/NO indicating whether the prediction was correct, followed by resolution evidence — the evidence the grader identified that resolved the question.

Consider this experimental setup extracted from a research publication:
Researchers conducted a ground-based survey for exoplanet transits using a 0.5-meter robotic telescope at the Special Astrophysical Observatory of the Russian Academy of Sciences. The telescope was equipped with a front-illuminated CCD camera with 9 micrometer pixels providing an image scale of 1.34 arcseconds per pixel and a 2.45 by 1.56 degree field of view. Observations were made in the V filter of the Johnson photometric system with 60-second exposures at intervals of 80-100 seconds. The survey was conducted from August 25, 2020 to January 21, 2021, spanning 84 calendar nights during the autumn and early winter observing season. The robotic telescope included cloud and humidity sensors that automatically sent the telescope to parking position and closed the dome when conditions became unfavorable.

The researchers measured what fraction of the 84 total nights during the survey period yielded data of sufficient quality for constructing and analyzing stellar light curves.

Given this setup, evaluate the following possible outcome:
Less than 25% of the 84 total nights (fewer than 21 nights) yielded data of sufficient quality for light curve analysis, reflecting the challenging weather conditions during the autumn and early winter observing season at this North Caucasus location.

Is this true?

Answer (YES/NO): NO